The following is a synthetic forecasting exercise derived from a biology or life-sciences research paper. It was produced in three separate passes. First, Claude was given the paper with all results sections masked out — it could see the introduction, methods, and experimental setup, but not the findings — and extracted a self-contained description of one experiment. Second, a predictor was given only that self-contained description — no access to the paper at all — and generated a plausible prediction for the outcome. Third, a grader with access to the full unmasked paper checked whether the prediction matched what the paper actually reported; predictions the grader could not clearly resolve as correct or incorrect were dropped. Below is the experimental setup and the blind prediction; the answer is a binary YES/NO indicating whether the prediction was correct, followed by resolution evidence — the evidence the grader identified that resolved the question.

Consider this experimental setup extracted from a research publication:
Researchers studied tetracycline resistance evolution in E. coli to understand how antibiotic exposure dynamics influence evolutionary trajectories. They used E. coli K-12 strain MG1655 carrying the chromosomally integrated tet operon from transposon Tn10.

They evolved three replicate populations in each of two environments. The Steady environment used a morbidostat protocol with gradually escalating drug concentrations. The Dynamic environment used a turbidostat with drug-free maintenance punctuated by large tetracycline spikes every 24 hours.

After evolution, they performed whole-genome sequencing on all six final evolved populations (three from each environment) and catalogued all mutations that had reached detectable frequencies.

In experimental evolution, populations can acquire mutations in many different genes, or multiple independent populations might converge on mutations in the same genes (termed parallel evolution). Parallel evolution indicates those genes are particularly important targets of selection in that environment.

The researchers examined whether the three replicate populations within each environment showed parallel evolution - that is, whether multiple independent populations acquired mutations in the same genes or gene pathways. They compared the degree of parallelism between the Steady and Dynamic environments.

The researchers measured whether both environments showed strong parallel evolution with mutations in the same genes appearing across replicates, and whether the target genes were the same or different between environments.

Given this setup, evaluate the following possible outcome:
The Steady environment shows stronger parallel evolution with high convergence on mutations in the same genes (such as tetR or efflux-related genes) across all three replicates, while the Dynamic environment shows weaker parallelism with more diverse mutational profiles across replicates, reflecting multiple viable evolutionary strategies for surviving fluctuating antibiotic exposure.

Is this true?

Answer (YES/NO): NO